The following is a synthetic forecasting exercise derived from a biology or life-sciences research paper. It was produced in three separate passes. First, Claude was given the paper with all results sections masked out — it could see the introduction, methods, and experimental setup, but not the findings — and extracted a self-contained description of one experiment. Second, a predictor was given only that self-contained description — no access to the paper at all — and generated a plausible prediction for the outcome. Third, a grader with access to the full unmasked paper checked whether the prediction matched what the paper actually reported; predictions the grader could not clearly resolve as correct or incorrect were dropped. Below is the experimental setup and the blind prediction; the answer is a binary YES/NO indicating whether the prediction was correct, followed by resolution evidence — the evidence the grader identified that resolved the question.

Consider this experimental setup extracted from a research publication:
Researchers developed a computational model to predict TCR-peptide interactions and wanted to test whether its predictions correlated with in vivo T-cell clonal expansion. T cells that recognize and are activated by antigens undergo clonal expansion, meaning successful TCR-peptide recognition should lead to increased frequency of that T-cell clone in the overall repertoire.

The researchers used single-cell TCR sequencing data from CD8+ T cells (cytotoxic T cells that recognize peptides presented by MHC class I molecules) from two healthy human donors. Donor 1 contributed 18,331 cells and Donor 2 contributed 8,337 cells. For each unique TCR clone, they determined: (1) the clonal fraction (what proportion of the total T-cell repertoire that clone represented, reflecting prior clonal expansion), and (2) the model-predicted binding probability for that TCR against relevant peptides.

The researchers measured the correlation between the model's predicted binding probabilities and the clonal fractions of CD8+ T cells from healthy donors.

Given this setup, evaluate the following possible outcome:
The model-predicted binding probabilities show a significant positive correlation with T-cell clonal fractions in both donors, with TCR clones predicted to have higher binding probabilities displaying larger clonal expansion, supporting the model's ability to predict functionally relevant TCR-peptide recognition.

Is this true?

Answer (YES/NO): YES